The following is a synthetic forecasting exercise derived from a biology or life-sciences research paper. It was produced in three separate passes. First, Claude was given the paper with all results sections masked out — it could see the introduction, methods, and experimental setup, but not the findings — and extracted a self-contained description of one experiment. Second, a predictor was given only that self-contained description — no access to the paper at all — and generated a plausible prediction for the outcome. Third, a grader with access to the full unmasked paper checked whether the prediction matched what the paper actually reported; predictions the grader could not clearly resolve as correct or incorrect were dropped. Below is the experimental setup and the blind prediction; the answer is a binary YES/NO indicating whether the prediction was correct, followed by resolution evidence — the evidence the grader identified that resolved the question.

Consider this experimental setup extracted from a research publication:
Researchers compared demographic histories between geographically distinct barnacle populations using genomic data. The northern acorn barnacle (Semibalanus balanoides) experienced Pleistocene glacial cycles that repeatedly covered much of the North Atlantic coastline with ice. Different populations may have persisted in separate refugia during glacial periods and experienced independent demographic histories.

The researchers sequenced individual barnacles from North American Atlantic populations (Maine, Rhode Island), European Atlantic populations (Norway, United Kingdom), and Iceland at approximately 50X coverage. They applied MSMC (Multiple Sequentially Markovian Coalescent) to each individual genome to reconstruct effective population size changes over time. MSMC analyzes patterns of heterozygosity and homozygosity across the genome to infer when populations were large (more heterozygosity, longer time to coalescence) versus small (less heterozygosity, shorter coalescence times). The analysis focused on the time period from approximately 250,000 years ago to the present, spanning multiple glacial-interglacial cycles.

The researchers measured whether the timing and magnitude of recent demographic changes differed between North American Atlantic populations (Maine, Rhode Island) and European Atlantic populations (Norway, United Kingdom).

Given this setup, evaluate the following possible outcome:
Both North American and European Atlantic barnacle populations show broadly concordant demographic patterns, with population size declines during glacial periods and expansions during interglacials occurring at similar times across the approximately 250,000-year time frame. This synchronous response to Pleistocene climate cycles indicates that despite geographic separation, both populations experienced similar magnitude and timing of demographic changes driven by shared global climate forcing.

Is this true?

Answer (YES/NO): NO